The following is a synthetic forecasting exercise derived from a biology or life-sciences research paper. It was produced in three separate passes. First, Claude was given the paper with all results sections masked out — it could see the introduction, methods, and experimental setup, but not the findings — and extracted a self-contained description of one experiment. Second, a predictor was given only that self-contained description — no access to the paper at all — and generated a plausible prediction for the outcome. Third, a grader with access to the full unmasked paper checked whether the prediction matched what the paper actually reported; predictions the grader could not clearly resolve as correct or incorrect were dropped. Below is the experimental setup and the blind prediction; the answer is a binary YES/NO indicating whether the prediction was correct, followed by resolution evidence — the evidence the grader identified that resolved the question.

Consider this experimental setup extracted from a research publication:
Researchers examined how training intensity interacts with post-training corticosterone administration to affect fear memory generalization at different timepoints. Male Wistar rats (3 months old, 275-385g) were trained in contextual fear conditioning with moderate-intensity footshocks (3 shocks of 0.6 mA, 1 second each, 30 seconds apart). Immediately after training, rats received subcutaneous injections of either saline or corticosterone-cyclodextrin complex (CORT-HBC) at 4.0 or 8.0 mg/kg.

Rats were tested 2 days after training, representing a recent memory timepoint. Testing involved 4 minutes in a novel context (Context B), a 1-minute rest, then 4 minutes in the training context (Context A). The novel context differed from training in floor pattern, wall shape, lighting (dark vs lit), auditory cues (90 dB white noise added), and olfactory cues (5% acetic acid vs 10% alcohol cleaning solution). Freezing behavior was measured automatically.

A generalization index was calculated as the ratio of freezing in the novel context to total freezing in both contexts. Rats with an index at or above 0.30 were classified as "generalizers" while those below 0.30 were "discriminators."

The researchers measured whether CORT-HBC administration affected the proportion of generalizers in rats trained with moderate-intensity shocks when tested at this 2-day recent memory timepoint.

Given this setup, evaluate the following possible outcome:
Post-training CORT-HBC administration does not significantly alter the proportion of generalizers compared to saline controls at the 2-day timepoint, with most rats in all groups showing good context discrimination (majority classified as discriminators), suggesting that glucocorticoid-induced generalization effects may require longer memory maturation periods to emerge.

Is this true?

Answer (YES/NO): YES